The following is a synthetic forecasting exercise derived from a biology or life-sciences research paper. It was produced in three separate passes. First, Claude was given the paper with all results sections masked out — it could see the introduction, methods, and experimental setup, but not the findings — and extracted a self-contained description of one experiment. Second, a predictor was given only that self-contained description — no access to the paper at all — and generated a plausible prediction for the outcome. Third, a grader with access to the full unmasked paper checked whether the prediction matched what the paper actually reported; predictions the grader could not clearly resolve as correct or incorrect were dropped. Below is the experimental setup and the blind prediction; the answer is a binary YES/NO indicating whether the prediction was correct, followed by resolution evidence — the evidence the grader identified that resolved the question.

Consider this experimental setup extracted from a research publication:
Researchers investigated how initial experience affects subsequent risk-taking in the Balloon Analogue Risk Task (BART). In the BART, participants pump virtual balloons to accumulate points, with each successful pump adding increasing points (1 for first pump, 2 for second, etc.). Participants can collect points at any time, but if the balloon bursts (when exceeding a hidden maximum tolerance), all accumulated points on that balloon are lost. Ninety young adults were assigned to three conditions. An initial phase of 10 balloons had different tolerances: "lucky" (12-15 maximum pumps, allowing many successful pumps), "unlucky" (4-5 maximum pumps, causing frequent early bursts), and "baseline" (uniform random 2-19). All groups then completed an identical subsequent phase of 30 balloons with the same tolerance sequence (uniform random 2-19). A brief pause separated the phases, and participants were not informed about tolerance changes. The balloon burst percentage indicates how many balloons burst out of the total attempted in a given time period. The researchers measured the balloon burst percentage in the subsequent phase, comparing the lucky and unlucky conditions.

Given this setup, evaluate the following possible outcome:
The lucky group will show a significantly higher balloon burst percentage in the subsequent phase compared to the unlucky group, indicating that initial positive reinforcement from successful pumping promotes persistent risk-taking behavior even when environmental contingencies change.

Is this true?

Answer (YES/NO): NO